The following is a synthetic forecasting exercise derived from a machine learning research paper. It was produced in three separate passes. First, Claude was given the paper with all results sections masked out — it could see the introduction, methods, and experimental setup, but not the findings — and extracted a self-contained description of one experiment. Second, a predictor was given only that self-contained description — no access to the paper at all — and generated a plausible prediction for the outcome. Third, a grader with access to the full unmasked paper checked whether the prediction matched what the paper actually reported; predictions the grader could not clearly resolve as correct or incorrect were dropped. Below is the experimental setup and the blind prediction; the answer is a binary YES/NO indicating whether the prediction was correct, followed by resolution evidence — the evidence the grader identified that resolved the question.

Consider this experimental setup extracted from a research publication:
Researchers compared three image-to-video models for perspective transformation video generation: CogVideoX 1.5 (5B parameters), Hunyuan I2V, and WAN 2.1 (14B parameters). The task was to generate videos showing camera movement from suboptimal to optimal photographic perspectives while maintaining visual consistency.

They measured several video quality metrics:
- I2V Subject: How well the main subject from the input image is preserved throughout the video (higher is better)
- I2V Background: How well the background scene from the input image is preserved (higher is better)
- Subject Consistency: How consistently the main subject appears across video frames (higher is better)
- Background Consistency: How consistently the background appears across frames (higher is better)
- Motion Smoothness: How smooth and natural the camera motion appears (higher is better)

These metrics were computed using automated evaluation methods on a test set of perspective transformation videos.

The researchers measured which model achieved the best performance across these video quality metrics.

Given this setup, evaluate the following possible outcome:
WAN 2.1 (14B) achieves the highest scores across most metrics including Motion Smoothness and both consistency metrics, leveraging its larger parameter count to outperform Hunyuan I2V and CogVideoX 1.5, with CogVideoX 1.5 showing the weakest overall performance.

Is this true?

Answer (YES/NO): NO